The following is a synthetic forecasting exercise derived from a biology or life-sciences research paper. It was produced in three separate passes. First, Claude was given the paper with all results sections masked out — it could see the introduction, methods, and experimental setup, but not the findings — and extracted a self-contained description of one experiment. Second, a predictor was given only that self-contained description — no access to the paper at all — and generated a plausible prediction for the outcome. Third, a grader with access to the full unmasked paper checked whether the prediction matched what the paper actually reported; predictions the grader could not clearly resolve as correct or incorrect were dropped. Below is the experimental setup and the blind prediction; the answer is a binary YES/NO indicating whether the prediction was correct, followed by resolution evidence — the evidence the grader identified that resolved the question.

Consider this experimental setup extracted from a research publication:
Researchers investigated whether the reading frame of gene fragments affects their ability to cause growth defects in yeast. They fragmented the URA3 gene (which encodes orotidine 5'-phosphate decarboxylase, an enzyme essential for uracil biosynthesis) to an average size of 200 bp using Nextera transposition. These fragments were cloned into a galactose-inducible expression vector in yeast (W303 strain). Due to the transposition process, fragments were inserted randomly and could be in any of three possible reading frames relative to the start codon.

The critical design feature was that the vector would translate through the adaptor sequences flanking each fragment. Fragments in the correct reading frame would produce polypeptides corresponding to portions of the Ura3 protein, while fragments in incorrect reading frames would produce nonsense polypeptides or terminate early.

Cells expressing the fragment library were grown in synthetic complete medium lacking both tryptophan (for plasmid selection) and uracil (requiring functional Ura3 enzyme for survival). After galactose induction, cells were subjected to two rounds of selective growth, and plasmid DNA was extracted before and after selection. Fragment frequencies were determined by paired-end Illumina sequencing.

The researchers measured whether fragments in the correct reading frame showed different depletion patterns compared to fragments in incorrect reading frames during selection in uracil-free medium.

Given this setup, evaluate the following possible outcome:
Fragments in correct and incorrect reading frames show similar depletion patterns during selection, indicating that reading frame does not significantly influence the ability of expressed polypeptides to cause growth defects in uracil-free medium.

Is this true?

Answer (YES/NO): NO